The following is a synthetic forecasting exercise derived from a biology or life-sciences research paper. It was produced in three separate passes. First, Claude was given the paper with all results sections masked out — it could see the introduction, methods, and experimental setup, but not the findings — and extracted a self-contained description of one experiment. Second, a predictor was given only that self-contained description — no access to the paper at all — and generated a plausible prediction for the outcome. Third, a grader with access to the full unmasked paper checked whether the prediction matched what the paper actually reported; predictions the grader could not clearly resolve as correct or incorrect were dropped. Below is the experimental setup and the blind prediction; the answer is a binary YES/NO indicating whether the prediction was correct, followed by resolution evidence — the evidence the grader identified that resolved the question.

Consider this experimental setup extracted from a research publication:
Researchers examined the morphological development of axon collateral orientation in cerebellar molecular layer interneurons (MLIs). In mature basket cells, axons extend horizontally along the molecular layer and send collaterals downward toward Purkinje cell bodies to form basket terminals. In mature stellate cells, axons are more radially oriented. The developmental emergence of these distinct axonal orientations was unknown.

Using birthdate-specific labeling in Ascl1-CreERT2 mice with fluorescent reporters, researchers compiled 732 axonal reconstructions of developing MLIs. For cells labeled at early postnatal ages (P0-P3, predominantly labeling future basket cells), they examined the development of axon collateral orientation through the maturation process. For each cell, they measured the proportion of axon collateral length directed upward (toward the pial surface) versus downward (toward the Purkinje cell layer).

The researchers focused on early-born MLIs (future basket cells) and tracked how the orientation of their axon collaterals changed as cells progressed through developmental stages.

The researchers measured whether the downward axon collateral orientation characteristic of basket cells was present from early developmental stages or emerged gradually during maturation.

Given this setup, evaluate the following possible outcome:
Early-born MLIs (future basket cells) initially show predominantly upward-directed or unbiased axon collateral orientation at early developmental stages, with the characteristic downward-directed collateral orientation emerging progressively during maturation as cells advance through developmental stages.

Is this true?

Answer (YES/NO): NO